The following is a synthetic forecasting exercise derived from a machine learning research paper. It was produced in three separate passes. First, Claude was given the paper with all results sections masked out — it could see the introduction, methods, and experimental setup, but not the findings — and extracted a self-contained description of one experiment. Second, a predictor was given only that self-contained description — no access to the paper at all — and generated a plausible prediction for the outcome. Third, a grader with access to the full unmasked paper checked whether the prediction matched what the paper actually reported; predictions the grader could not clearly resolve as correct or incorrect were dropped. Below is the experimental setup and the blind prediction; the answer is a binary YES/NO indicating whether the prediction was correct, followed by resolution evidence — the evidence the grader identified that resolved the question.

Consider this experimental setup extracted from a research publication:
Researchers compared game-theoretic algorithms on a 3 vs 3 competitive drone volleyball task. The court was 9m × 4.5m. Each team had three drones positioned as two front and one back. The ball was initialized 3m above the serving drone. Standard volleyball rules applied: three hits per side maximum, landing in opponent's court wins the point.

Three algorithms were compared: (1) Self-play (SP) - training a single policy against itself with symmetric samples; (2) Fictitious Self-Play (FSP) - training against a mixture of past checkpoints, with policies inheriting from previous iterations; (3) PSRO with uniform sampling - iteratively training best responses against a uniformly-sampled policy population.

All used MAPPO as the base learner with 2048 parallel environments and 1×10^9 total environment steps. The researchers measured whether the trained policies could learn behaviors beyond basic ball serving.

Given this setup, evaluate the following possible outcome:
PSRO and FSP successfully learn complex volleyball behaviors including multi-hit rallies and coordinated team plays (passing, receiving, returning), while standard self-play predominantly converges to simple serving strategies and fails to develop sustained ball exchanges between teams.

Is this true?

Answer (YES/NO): NO